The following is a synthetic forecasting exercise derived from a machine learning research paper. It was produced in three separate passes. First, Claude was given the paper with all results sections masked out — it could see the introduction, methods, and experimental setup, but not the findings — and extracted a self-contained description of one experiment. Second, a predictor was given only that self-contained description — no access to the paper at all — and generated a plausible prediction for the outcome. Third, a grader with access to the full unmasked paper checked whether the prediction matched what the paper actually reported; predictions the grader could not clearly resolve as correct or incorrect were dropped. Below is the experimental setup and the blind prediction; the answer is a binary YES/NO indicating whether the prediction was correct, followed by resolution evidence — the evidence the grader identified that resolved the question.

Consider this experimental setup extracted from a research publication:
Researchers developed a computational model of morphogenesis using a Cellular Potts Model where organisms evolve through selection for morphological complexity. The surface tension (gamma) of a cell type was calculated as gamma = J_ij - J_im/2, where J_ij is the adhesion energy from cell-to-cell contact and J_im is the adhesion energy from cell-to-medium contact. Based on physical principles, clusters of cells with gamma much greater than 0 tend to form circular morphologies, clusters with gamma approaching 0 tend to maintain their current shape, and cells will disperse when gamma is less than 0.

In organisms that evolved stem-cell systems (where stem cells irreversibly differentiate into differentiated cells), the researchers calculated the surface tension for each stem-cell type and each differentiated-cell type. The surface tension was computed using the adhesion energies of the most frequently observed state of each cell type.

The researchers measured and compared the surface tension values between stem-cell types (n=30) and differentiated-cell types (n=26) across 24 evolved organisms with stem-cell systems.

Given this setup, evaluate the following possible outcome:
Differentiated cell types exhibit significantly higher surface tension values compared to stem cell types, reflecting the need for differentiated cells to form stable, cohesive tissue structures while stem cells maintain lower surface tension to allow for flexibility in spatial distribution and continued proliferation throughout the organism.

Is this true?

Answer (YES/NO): NO